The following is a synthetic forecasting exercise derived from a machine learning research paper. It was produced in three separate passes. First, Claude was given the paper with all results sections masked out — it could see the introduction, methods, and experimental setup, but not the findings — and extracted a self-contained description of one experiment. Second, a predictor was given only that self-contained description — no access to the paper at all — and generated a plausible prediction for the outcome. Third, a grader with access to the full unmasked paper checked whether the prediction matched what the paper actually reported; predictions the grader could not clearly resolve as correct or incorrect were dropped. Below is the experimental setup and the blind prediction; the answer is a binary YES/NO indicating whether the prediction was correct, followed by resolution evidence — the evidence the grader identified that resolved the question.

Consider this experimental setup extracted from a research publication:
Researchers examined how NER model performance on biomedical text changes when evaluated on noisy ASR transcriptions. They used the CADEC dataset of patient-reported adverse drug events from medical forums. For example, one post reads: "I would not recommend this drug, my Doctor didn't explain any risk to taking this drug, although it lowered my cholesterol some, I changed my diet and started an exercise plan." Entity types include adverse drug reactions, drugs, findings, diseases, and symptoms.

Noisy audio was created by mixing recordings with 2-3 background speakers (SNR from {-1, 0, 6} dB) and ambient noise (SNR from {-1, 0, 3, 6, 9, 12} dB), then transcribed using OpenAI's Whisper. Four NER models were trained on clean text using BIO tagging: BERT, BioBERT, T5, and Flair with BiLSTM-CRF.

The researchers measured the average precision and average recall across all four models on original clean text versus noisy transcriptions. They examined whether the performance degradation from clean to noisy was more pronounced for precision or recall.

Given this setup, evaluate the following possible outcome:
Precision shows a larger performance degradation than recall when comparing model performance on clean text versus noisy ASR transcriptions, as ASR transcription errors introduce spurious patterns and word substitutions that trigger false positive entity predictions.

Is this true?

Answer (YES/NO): YES